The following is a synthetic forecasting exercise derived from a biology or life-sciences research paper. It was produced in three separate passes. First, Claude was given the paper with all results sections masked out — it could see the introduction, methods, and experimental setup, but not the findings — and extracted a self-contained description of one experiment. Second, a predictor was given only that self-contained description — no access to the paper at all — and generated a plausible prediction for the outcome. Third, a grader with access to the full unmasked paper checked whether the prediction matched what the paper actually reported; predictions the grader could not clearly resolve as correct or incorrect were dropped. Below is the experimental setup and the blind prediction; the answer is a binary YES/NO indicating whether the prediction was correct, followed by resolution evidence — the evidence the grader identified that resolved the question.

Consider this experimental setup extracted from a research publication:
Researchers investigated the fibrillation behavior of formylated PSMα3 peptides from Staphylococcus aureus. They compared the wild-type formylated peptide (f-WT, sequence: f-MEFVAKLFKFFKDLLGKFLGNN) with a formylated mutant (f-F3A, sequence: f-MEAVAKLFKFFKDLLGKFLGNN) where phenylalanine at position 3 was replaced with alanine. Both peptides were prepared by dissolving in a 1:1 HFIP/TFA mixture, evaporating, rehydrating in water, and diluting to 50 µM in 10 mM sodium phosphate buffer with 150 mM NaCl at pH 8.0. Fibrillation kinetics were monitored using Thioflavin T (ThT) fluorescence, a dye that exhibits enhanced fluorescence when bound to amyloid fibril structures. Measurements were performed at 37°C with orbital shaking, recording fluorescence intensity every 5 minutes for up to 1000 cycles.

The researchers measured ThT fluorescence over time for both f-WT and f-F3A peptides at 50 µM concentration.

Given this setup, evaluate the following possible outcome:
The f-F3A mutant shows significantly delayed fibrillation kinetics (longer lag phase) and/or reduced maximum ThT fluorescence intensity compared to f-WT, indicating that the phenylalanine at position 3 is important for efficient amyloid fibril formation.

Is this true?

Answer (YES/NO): NO